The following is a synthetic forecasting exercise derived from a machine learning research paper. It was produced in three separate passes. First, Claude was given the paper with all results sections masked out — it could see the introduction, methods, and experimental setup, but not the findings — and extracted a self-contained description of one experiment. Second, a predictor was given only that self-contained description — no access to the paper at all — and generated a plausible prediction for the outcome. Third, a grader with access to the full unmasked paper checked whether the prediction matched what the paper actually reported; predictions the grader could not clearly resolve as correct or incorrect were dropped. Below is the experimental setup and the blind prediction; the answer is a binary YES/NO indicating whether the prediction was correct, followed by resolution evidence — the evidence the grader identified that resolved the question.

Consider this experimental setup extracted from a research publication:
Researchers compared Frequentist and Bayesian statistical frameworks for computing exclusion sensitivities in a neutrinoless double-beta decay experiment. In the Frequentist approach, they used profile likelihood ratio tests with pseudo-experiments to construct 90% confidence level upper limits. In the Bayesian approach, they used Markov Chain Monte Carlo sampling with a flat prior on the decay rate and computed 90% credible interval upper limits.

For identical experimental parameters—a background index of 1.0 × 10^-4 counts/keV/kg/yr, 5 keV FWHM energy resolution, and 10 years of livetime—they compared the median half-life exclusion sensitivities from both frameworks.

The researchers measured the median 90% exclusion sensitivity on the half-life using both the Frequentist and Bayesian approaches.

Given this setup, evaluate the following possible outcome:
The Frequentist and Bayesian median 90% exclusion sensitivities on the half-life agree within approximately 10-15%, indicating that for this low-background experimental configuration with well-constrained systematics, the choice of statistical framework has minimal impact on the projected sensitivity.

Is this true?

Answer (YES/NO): YES